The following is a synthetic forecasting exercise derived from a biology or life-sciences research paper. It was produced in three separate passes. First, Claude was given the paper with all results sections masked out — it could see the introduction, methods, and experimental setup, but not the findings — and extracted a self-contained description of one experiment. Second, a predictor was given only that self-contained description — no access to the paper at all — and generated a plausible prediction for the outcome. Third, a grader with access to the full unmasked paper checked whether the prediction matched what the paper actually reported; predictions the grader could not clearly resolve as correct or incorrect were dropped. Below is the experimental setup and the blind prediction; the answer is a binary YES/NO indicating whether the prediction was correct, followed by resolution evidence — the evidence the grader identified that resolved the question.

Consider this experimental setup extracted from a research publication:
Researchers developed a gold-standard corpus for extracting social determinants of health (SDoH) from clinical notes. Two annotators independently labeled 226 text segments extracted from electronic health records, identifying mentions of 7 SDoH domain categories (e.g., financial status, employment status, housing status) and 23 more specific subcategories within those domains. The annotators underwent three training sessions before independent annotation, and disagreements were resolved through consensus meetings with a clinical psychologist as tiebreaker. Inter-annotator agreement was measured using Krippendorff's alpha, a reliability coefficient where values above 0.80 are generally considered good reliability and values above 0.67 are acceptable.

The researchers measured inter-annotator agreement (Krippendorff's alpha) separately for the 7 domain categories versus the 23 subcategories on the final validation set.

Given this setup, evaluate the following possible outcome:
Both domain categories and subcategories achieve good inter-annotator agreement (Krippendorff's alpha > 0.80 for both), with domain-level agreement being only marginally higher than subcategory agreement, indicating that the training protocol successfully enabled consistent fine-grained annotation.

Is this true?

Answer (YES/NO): NO